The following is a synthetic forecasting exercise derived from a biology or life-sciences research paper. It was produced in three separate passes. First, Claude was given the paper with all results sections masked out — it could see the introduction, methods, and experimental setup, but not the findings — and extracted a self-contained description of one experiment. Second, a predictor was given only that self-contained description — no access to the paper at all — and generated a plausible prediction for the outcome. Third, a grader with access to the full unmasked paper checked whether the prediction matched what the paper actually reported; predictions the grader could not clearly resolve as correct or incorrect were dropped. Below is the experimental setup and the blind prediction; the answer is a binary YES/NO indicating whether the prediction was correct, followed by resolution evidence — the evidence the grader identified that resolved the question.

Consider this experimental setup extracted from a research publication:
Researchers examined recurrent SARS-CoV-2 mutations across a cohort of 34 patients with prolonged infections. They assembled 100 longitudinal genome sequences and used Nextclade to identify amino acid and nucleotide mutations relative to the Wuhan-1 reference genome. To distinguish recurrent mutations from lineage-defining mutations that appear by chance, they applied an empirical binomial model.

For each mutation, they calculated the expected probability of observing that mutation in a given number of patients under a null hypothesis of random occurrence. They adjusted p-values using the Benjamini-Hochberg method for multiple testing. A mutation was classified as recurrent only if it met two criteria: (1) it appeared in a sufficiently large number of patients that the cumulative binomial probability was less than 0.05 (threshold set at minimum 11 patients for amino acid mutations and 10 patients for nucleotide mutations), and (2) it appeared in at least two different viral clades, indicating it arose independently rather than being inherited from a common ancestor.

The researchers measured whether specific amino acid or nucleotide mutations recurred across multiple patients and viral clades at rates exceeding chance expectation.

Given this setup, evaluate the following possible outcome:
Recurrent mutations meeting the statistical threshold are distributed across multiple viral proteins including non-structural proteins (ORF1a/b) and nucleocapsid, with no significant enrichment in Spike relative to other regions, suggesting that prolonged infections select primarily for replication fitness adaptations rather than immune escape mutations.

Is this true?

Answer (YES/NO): NO